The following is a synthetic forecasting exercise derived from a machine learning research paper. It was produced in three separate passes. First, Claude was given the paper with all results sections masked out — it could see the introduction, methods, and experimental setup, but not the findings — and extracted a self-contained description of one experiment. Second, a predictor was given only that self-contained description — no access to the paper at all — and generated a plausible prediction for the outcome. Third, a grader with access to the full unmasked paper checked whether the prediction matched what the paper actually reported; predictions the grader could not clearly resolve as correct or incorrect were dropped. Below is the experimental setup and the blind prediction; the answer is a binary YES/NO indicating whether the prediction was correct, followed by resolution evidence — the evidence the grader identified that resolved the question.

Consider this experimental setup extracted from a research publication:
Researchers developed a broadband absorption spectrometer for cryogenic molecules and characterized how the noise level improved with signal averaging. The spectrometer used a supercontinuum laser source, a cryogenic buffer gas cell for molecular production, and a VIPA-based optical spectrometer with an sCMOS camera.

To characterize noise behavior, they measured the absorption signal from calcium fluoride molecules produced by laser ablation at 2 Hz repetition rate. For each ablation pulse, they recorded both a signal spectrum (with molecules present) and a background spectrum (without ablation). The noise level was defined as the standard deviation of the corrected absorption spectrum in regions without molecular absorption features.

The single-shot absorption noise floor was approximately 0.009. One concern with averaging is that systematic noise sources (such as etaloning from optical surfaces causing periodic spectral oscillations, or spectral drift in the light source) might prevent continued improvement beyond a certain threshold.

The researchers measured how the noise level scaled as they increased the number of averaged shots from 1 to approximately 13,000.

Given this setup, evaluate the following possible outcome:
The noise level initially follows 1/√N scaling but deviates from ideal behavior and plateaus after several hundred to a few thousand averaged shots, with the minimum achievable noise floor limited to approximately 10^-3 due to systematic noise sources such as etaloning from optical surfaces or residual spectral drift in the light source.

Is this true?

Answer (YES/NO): NO